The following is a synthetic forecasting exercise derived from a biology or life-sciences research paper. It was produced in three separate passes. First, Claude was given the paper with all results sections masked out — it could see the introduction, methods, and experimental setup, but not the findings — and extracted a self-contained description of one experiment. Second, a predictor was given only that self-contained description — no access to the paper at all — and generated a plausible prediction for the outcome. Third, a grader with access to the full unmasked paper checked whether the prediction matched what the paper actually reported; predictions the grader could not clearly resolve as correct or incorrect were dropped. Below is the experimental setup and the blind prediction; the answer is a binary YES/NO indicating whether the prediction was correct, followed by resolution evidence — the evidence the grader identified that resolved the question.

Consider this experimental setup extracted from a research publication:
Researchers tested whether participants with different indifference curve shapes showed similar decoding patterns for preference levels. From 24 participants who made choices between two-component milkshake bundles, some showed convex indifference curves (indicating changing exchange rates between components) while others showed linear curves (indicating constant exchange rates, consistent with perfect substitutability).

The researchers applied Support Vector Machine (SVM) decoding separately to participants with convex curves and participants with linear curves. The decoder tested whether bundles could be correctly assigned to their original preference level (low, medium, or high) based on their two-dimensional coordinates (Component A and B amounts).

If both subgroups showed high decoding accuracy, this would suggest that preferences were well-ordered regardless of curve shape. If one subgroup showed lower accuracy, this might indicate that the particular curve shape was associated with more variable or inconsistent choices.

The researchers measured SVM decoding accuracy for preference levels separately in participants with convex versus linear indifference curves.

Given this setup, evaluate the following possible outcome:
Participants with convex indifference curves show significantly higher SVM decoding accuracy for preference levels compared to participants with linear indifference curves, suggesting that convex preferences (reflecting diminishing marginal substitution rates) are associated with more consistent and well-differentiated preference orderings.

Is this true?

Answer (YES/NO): NO